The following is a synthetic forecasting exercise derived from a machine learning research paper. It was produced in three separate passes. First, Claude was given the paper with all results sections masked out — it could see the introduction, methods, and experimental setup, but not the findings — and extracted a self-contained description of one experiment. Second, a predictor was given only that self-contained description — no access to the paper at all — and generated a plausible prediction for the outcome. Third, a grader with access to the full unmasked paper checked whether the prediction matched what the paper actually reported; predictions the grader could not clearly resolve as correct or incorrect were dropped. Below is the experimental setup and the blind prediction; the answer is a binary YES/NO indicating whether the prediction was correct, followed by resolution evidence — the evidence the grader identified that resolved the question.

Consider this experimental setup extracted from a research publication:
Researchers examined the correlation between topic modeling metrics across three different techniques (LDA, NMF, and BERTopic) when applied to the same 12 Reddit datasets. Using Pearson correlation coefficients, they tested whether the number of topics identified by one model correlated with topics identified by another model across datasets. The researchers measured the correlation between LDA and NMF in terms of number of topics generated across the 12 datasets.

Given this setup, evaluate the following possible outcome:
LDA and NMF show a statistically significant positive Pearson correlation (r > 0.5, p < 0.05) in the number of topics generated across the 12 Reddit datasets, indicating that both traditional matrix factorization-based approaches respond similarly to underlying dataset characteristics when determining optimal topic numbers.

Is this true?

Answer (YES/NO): YES